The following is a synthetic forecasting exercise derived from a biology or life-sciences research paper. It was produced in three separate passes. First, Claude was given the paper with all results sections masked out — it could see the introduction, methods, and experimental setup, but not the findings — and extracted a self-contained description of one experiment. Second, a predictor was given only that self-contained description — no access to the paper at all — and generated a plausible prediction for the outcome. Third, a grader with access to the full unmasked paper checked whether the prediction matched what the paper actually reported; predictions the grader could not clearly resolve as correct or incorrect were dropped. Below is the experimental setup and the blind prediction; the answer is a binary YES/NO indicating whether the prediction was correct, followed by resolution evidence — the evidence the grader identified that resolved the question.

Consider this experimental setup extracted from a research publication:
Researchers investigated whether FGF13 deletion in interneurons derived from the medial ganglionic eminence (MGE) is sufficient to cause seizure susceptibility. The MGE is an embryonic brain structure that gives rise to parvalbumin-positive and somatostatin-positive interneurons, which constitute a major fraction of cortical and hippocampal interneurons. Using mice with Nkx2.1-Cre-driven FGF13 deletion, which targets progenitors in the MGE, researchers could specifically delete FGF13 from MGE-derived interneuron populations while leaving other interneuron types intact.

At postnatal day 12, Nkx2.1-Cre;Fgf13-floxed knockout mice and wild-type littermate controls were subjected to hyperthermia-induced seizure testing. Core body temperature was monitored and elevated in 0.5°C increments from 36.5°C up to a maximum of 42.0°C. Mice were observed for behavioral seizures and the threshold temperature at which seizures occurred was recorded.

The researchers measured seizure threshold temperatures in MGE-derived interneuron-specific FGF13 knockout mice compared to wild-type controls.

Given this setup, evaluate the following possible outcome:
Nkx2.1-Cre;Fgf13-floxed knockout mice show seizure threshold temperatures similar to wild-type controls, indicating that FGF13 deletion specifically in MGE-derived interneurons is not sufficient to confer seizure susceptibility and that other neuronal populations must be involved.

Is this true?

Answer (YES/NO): NO